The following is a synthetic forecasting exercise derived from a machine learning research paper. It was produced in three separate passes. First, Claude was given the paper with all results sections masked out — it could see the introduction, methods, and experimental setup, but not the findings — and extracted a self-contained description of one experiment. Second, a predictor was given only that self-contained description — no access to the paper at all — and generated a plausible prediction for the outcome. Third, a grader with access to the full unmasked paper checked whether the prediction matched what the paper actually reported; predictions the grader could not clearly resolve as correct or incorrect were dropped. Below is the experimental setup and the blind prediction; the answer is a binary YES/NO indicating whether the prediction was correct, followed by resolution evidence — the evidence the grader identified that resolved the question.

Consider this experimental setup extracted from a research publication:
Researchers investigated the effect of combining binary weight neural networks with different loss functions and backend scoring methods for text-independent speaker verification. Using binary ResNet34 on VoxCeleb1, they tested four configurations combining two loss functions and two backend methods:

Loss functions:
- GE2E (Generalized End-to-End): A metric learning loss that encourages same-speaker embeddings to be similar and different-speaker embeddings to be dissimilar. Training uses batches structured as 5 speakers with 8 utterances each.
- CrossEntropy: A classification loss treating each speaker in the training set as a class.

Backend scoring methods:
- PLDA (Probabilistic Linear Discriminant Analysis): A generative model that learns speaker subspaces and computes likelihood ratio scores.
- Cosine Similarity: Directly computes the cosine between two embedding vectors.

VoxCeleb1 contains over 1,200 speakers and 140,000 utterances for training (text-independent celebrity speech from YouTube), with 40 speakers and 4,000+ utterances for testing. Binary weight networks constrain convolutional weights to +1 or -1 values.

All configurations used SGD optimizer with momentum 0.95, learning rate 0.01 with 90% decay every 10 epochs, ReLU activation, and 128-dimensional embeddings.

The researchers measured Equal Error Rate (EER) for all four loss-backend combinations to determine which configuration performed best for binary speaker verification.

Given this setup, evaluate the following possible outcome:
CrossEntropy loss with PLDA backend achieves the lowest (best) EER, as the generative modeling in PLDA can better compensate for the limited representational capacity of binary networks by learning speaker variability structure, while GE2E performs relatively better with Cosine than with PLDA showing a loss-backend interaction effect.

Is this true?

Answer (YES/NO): NO